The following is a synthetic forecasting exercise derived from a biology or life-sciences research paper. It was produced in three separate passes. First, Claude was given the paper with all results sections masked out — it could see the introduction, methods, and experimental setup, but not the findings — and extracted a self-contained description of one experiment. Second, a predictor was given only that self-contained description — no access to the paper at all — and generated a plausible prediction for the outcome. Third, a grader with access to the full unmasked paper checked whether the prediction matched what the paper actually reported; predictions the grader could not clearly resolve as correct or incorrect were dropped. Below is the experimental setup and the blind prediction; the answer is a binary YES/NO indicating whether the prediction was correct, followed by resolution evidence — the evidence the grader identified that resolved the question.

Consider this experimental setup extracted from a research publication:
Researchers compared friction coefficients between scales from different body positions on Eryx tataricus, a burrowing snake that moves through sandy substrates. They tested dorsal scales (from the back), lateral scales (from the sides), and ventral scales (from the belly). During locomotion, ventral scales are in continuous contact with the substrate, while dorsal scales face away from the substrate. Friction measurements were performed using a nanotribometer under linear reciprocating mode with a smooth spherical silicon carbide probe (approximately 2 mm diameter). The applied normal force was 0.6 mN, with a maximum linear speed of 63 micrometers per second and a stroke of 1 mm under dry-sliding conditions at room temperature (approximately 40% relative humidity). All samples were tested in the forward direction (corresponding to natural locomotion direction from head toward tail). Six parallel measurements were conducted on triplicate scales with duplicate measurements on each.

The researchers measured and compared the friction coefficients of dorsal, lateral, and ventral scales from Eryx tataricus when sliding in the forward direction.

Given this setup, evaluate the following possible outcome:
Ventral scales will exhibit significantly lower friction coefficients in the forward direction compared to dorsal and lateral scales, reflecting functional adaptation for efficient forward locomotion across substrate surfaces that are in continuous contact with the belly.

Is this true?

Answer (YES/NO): NO